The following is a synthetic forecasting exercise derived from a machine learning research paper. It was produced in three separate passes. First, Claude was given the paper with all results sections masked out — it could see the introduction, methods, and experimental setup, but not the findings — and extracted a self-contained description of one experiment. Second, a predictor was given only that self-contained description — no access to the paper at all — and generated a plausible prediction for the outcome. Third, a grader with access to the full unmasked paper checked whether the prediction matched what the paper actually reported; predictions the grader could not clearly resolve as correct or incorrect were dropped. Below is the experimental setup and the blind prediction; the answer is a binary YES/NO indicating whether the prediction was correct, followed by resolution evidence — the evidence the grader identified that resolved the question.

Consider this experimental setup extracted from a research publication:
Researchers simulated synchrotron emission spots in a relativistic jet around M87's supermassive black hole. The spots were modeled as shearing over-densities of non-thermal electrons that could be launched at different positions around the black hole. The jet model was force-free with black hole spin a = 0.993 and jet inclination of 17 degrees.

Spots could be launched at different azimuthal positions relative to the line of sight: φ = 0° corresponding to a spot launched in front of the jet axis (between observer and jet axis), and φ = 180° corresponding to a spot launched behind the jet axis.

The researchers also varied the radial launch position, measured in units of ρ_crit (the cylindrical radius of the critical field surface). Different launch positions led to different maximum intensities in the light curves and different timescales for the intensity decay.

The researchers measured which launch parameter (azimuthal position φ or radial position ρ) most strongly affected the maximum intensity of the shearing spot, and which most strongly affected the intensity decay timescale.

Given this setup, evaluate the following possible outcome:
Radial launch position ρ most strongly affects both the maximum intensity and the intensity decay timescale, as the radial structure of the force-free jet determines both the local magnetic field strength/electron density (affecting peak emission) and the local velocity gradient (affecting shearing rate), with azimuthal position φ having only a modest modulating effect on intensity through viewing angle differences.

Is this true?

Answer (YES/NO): NO